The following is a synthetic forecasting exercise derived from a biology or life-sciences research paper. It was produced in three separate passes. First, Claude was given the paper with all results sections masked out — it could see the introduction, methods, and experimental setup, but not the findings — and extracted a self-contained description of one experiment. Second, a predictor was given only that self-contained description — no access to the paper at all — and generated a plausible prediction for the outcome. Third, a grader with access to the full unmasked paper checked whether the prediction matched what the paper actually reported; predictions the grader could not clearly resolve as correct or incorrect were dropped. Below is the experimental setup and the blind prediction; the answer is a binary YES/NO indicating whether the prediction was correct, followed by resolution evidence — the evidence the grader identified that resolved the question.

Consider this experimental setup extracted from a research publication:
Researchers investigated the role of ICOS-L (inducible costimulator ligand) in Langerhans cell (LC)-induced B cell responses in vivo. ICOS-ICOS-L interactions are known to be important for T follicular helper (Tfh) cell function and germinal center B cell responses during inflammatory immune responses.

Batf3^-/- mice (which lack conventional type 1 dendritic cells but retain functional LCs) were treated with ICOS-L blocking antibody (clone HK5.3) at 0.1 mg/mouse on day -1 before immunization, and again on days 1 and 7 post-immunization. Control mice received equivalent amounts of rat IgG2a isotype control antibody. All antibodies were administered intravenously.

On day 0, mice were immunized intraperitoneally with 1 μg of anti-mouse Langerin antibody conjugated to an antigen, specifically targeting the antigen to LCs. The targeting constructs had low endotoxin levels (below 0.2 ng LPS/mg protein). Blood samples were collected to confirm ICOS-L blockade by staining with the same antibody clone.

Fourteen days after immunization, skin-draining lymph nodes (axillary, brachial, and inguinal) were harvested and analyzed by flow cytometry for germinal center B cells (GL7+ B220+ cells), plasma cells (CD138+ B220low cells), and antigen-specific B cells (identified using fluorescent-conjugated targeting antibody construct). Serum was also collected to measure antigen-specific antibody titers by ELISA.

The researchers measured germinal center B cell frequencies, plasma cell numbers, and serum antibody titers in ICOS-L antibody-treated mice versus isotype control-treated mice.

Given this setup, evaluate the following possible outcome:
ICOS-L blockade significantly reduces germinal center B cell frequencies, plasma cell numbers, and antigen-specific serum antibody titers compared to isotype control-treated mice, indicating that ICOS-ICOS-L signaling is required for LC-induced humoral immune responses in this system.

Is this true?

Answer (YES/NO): NO